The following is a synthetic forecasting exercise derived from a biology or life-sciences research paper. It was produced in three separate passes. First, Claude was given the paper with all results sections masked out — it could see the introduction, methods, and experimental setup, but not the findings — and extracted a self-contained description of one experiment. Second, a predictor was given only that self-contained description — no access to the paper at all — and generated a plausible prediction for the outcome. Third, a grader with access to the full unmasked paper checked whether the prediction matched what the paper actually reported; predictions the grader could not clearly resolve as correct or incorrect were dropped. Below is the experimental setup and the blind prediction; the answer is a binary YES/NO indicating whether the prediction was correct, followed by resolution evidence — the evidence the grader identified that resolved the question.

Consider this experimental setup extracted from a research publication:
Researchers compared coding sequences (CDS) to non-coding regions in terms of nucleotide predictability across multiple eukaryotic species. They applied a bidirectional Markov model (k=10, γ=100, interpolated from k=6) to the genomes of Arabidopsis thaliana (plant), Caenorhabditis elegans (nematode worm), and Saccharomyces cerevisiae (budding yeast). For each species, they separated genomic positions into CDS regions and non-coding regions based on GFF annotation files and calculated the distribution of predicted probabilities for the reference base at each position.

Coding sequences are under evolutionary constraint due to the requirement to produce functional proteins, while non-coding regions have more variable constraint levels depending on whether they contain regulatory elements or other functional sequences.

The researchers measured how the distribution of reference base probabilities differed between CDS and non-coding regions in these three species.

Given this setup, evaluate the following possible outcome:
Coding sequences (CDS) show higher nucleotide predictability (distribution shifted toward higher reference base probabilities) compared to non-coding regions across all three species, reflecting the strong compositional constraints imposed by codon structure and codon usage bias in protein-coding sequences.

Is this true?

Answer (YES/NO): NO